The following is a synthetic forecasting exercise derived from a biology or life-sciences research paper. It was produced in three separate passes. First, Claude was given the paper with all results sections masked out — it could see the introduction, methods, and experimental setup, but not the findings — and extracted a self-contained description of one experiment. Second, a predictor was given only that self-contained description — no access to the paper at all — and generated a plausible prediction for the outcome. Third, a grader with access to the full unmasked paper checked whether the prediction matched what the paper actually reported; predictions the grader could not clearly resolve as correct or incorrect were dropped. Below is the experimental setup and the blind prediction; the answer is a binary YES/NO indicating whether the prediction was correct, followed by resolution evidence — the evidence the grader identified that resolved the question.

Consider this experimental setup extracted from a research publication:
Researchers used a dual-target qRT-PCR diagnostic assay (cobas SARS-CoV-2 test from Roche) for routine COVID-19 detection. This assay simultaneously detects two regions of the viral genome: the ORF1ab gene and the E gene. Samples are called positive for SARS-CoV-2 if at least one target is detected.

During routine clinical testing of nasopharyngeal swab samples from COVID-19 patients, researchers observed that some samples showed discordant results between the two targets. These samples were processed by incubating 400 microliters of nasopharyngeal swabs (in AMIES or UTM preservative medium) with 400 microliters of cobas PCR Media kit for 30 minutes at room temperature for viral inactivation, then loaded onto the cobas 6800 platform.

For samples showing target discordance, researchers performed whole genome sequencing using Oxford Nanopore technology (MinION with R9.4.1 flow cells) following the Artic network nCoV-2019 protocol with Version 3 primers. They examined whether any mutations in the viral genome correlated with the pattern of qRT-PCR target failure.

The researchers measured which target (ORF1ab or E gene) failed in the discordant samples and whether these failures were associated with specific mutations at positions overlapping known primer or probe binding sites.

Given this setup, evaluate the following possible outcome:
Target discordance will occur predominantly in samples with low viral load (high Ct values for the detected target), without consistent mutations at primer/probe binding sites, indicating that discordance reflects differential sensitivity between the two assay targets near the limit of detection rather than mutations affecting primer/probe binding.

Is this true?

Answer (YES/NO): NO